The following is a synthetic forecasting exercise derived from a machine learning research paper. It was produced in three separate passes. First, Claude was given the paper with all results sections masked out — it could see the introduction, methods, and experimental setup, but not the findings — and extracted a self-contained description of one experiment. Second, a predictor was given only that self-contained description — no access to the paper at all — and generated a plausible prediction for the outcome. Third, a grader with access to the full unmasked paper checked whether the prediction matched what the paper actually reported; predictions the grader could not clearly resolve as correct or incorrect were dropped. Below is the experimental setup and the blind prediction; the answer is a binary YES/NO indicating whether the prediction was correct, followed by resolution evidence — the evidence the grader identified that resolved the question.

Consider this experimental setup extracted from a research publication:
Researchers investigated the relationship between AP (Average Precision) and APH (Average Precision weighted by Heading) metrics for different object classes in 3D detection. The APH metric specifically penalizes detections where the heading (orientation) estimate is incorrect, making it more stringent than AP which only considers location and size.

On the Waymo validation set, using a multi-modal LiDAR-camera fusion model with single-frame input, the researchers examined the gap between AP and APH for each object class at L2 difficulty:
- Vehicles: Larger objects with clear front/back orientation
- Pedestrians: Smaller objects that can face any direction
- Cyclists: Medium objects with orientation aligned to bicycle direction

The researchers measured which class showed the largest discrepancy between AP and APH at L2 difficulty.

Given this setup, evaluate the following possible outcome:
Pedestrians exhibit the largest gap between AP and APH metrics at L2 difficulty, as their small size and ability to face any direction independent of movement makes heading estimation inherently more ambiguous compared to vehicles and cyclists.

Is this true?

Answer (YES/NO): YES